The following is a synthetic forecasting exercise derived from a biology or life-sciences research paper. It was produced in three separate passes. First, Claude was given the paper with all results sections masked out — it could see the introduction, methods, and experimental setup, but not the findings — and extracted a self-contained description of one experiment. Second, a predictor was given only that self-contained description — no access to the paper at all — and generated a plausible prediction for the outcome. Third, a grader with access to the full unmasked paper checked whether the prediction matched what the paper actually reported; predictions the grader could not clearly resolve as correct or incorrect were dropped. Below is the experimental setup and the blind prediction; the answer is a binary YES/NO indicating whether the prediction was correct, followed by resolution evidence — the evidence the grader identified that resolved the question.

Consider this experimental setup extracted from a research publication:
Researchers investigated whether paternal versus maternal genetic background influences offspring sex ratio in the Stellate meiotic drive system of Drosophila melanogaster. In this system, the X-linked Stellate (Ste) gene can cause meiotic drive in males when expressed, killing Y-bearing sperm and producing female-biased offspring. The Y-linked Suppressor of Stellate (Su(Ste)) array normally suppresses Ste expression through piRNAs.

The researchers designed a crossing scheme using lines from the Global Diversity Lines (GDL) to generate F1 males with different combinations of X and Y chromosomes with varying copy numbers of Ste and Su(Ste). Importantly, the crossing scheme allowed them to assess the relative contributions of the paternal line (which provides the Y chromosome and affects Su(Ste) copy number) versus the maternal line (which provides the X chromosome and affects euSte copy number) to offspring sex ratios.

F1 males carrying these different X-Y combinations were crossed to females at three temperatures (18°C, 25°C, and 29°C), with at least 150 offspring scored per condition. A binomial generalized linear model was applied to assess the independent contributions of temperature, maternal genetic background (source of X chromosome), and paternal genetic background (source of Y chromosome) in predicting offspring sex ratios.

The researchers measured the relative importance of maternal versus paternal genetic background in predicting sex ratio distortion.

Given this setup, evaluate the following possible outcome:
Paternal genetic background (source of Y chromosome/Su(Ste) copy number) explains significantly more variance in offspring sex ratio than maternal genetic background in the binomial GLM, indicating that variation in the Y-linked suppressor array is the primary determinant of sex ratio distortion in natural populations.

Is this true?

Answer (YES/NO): YES